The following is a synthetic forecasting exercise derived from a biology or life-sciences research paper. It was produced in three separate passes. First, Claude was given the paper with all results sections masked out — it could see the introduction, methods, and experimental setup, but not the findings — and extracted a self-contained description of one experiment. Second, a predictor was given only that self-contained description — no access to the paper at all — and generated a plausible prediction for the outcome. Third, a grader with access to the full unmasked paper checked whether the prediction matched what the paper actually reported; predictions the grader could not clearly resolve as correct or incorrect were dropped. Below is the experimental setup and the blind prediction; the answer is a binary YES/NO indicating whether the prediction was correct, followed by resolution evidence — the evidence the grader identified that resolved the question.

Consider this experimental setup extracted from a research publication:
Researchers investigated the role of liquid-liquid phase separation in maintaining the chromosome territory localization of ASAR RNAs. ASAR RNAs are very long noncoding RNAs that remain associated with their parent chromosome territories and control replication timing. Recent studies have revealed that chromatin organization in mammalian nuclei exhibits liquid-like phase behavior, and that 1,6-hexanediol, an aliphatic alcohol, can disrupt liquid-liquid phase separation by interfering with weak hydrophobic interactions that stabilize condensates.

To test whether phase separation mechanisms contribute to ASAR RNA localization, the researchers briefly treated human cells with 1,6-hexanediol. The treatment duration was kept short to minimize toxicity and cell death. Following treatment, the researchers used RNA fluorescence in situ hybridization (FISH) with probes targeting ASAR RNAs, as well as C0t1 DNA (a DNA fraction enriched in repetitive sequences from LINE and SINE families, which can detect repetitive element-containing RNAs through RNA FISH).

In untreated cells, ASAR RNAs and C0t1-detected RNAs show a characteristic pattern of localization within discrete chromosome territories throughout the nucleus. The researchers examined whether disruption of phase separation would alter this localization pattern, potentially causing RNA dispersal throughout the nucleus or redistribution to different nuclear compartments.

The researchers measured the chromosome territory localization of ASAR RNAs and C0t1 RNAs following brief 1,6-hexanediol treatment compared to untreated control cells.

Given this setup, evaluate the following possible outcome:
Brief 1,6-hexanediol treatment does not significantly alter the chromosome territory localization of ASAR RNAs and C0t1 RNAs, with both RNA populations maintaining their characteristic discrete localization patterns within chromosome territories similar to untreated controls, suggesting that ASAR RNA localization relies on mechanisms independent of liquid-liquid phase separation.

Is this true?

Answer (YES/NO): NO